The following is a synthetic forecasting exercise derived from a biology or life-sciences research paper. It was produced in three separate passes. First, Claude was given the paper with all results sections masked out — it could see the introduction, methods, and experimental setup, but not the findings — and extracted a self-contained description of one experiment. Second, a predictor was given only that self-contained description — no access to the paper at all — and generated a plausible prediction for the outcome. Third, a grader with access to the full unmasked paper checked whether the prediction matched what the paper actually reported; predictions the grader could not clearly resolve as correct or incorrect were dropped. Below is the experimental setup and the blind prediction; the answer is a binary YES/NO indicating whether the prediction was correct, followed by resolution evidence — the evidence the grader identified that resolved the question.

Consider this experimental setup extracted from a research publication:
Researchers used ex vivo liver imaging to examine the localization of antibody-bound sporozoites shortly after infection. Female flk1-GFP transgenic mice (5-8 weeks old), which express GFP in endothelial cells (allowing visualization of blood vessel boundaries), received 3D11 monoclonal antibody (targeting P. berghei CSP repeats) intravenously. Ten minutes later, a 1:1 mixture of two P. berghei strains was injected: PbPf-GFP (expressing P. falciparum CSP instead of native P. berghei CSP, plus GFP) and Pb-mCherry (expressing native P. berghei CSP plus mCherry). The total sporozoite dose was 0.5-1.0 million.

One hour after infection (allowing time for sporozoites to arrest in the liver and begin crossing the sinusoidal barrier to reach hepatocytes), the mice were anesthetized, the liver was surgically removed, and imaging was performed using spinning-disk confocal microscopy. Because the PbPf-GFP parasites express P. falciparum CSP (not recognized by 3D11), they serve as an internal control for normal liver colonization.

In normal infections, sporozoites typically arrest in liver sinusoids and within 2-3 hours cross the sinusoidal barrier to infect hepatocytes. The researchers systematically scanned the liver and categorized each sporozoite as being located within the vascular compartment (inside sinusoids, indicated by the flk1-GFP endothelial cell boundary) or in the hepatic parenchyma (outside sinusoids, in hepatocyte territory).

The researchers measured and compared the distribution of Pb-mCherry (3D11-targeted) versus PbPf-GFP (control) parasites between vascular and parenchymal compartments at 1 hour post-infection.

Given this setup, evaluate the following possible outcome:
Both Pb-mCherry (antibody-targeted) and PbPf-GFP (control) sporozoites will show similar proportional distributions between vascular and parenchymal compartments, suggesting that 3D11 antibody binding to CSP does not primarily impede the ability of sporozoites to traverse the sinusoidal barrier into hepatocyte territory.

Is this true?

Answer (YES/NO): NO